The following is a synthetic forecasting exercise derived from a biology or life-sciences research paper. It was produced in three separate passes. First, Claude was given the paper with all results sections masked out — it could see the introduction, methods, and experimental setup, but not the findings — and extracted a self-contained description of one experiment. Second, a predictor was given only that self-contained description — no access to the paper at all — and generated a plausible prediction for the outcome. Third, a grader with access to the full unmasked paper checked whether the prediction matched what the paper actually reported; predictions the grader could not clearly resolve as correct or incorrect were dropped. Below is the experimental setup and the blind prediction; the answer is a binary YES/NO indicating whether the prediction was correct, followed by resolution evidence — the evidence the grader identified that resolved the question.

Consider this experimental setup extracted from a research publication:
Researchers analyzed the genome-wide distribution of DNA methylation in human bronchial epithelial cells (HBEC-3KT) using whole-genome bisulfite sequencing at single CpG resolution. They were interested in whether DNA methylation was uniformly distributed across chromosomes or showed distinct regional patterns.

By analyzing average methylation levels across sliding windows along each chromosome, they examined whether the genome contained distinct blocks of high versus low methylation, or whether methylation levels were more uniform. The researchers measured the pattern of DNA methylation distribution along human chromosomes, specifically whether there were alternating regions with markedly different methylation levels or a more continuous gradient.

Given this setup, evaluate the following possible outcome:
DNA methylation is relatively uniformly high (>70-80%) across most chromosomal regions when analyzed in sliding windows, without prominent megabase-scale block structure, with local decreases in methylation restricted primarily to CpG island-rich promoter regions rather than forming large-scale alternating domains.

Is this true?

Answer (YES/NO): NO